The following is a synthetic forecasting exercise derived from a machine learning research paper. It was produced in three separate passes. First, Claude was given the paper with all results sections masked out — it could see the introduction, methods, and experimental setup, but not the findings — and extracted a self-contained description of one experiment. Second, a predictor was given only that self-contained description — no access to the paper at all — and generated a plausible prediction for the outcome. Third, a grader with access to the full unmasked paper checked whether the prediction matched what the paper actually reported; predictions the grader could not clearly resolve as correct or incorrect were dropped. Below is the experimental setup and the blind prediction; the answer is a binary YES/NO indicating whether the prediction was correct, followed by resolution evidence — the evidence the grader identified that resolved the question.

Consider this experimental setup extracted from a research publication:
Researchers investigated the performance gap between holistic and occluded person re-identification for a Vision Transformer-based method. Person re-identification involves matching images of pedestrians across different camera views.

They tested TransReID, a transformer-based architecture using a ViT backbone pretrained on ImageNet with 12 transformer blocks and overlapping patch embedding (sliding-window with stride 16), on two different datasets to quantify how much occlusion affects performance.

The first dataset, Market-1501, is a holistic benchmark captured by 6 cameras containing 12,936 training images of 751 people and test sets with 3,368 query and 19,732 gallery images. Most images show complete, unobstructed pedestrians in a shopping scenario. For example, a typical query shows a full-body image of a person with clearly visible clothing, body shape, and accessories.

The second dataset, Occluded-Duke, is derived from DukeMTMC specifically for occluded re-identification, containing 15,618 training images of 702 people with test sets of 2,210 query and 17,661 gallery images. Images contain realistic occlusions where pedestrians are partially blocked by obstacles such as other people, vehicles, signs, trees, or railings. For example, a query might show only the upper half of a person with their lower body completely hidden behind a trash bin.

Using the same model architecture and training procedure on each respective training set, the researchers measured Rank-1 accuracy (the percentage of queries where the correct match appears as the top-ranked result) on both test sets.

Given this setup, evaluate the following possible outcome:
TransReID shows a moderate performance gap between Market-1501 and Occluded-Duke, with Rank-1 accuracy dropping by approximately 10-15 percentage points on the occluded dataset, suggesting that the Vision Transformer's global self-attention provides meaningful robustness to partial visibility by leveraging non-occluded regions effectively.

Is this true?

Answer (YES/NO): NO